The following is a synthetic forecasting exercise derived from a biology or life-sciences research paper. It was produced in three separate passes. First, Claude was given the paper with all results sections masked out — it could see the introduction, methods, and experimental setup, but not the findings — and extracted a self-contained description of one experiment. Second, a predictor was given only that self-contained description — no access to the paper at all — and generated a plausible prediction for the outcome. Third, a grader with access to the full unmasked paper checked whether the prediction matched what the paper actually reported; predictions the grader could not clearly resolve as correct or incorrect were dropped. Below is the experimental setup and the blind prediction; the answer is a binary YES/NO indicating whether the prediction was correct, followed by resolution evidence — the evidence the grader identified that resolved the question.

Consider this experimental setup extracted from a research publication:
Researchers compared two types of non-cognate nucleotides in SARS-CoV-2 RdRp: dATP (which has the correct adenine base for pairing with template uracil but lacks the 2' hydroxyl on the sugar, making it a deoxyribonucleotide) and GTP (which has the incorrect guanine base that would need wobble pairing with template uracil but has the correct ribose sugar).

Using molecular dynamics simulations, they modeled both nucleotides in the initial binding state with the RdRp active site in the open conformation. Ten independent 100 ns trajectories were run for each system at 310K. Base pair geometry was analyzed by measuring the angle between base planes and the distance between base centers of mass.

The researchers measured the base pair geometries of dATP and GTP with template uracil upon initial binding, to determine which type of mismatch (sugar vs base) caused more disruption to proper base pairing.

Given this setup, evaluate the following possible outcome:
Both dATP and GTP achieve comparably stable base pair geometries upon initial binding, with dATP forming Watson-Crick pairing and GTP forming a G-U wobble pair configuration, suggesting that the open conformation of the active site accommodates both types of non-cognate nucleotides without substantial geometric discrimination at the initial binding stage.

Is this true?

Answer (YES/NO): NO